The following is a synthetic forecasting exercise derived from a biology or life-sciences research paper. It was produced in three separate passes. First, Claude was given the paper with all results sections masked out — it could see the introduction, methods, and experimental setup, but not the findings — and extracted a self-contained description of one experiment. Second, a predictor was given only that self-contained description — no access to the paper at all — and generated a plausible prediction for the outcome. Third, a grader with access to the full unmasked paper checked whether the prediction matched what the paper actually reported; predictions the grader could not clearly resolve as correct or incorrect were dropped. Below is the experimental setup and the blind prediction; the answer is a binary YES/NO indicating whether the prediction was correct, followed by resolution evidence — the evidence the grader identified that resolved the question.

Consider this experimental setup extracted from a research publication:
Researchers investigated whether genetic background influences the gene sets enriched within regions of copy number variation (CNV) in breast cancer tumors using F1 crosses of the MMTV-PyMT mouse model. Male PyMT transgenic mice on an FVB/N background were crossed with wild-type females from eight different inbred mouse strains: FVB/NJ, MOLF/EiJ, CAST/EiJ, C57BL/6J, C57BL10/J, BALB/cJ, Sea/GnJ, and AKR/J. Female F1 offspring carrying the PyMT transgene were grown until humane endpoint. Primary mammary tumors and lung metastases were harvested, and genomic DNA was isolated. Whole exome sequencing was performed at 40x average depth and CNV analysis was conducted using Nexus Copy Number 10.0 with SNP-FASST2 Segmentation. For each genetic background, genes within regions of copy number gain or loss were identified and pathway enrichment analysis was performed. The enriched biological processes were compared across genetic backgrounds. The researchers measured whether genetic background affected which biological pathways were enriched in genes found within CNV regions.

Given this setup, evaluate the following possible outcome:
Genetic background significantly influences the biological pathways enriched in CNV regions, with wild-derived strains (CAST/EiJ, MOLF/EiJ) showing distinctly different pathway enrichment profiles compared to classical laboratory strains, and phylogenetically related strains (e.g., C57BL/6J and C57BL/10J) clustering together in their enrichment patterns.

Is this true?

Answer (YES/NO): NO